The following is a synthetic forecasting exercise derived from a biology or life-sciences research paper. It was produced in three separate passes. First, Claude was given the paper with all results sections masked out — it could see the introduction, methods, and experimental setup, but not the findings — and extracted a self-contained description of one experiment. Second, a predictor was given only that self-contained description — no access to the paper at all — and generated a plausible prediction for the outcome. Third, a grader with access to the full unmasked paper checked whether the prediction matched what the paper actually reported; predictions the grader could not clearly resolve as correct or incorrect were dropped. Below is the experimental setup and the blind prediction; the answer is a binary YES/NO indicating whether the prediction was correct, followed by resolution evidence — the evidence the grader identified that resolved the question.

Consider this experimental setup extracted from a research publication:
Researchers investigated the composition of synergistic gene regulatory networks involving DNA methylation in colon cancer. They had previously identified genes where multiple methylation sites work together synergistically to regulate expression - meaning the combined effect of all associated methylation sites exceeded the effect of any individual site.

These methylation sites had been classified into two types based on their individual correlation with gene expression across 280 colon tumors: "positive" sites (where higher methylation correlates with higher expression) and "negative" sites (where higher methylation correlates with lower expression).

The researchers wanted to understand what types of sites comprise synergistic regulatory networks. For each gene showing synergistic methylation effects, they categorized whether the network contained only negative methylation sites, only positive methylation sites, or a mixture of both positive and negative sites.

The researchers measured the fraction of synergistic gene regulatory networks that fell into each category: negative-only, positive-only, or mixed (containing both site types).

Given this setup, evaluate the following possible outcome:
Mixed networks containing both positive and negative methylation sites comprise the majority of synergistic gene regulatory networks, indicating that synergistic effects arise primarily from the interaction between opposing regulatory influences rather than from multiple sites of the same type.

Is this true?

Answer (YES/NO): YES